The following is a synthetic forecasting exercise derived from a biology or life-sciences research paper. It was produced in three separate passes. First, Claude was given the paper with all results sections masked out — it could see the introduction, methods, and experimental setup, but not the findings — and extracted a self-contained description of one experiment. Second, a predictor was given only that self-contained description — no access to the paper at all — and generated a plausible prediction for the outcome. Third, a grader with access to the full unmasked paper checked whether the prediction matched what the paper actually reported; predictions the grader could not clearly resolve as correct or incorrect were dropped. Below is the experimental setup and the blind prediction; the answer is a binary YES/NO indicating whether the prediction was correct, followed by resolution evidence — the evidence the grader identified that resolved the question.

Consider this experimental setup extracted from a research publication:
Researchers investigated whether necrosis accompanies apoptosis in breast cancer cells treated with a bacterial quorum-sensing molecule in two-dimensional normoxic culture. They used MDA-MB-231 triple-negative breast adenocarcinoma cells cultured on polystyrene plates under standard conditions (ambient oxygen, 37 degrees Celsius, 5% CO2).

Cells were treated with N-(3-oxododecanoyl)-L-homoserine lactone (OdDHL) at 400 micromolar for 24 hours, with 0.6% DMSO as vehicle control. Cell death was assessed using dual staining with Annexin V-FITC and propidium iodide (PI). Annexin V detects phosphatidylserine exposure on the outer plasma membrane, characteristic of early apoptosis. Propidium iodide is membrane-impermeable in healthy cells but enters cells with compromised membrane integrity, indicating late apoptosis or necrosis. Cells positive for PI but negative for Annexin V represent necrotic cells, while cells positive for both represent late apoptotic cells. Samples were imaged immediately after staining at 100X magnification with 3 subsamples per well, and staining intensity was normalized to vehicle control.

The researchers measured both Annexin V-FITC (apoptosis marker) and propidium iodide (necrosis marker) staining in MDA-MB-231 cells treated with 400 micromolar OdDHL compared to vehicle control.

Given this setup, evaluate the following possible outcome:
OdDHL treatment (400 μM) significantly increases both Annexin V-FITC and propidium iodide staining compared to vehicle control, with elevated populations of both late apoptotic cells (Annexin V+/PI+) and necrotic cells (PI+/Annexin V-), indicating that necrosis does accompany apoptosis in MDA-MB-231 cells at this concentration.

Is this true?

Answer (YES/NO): NO